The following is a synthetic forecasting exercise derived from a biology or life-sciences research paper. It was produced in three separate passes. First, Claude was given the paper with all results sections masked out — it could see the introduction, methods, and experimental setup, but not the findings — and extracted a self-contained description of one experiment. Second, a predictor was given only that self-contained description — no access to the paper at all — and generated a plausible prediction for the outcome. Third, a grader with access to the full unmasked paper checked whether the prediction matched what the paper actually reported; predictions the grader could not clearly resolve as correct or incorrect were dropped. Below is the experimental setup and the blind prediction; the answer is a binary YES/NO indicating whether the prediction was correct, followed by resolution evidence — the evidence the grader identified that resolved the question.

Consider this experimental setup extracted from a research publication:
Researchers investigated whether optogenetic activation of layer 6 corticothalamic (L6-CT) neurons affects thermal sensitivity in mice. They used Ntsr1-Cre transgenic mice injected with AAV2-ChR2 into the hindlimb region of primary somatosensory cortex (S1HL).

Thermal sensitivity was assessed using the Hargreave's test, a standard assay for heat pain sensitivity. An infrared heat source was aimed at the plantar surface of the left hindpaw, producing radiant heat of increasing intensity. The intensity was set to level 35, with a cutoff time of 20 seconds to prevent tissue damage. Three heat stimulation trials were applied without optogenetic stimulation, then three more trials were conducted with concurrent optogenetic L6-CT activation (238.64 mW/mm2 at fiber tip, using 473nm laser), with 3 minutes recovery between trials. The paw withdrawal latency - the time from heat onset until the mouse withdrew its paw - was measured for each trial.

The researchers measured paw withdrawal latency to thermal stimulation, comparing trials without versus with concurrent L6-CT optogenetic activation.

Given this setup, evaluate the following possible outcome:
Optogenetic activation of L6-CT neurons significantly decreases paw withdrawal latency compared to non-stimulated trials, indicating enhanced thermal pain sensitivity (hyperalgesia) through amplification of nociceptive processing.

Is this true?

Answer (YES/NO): YES